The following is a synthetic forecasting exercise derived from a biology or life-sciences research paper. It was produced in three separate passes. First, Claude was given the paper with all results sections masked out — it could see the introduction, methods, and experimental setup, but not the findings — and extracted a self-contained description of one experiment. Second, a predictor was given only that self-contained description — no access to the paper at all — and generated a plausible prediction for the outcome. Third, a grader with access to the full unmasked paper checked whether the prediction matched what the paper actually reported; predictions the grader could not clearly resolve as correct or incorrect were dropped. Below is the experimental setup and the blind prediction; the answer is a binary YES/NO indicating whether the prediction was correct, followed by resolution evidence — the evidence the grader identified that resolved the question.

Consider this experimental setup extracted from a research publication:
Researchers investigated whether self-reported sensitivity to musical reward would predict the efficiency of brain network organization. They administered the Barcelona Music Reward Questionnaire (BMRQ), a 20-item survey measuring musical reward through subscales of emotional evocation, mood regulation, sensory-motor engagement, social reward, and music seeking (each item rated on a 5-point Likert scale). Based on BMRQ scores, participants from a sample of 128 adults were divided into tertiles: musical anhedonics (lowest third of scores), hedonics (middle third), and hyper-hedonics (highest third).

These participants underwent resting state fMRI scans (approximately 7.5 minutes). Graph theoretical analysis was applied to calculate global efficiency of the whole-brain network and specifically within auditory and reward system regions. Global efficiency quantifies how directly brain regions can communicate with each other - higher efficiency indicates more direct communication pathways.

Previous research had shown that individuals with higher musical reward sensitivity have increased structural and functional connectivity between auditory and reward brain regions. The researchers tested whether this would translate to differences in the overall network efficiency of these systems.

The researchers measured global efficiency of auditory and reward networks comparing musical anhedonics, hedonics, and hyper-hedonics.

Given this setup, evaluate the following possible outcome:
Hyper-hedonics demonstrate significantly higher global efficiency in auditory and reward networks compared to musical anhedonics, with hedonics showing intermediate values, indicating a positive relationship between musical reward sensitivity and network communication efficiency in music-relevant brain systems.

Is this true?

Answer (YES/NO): NO